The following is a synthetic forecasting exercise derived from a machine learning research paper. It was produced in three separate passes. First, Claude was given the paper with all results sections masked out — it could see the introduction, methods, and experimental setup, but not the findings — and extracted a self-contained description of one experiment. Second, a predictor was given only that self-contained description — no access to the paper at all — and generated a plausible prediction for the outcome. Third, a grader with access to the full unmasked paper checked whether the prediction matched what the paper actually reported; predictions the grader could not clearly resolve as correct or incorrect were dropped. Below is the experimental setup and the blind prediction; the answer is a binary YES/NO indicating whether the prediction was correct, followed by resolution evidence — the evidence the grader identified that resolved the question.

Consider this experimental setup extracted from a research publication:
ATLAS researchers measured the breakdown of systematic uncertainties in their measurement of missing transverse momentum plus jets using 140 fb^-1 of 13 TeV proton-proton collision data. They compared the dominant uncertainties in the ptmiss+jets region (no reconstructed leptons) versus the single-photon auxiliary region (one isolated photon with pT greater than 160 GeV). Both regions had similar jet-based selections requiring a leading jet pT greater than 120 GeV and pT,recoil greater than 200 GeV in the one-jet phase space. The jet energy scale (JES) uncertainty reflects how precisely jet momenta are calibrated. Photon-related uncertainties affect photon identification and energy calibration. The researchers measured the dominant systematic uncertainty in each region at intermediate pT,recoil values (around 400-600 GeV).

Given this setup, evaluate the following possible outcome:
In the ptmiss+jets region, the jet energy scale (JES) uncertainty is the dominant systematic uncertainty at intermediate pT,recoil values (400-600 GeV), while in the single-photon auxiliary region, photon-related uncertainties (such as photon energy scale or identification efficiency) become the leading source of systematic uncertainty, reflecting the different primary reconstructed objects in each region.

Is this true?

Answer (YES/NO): NO